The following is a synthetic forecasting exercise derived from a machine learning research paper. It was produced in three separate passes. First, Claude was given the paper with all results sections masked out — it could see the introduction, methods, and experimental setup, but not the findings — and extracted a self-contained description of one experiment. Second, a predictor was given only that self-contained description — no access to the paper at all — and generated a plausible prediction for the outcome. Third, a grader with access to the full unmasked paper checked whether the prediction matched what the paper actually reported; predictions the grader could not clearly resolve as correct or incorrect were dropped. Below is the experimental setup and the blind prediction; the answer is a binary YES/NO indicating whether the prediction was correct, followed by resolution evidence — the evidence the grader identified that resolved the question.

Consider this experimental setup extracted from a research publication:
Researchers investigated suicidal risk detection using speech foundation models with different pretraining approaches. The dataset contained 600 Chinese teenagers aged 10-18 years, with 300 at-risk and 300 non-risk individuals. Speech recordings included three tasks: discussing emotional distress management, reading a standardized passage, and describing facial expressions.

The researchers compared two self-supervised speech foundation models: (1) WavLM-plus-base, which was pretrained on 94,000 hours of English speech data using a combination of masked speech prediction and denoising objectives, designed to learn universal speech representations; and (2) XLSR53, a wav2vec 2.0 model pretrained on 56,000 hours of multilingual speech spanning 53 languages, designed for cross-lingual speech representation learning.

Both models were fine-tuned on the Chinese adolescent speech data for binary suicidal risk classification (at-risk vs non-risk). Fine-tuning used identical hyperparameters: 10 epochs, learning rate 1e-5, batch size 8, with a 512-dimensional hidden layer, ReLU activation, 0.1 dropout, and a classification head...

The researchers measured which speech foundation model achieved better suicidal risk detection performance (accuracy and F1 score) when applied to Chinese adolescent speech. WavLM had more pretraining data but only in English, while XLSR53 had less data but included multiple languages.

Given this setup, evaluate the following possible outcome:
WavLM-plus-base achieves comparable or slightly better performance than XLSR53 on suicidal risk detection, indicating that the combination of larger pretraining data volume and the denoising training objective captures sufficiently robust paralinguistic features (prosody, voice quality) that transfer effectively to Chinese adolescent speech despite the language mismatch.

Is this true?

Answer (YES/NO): NO